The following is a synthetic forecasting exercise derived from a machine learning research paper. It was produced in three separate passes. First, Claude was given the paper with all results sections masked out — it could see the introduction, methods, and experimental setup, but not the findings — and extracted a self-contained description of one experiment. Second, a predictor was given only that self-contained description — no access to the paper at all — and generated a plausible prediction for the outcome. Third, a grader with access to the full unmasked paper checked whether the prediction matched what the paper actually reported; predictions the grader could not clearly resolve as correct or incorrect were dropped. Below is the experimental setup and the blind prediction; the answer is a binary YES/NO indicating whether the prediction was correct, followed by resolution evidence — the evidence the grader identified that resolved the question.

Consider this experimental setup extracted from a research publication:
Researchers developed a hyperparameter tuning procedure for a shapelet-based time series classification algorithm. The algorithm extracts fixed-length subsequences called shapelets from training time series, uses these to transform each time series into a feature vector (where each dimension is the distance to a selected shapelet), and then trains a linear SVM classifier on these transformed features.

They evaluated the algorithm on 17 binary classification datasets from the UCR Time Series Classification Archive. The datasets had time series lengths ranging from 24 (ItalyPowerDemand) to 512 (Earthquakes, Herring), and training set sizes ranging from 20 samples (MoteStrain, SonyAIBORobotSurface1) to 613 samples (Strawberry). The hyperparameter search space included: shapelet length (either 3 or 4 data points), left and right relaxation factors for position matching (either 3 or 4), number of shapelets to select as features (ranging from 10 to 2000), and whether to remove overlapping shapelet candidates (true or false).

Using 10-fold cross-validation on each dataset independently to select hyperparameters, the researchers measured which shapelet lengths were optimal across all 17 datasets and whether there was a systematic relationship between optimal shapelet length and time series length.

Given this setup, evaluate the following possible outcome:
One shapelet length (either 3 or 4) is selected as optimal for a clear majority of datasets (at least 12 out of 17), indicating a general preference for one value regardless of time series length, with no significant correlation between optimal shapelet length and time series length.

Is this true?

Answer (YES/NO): NO